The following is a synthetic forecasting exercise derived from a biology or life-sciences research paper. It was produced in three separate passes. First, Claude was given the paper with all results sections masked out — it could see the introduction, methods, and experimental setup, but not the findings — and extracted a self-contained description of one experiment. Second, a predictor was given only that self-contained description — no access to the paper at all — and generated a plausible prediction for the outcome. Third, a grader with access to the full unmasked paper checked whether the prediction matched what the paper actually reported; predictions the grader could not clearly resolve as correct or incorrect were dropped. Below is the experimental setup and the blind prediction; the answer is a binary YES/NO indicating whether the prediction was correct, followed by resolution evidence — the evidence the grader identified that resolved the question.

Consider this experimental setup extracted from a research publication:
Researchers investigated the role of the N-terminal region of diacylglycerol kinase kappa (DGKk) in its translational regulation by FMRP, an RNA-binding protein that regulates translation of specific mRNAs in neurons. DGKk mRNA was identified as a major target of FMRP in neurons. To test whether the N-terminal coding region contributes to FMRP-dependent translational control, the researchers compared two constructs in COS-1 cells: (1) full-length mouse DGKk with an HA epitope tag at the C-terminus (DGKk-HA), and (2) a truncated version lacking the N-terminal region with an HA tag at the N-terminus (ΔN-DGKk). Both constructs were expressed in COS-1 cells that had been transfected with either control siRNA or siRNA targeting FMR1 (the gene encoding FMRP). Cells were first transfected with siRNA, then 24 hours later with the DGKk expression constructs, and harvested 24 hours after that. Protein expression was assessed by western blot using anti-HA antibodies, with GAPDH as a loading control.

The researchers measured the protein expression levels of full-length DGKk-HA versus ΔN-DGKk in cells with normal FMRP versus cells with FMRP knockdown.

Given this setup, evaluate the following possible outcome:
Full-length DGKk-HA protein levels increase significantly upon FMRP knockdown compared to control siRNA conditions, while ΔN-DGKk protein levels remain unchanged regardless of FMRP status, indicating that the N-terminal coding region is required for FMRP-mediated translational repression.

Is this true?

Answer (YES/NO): NO